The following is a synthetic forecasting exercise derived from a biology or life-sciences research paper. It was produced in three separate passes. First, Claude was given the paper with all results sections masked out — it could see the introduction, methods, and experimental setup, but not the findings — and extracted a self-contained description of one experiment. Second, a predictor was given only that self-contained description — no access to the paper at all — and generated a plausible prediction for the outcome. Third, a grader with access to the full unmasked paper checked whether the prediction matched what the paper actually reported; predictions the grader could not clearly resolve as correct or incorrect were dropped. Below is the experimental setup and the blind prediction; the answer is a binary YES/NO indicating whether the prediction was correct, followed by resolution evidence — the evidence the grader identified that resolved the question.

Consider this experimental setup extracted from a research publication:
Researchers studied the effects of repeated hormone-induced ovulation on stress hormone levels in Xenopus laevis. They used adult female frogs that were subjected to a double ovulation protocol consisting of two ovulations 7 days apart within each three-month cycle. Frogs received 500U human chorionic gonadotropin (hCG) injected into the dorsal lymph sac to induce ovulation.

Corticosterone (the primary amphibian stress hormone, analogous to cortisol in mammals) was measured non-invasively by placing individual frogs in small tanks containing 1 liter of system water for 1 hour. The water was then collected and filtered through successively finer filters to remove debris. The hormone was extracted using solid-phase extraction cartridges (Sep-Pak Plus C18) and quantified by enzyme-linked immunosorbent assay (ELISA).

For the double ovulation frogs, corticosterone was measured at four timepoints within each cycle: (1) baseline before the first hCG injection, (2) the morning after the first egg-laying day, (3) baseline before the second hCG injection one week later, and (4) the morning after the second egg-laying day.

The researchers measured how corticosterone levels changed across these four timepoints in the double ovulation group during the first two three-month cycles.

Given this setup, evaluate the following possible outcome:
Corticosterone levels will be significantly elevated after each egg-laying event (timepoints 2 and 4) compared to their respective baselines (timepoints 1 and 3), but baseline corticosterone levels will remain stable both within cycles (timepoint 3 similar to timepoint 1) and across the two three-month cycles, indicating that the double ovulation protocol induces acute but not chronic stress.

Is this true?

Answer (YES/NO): NO